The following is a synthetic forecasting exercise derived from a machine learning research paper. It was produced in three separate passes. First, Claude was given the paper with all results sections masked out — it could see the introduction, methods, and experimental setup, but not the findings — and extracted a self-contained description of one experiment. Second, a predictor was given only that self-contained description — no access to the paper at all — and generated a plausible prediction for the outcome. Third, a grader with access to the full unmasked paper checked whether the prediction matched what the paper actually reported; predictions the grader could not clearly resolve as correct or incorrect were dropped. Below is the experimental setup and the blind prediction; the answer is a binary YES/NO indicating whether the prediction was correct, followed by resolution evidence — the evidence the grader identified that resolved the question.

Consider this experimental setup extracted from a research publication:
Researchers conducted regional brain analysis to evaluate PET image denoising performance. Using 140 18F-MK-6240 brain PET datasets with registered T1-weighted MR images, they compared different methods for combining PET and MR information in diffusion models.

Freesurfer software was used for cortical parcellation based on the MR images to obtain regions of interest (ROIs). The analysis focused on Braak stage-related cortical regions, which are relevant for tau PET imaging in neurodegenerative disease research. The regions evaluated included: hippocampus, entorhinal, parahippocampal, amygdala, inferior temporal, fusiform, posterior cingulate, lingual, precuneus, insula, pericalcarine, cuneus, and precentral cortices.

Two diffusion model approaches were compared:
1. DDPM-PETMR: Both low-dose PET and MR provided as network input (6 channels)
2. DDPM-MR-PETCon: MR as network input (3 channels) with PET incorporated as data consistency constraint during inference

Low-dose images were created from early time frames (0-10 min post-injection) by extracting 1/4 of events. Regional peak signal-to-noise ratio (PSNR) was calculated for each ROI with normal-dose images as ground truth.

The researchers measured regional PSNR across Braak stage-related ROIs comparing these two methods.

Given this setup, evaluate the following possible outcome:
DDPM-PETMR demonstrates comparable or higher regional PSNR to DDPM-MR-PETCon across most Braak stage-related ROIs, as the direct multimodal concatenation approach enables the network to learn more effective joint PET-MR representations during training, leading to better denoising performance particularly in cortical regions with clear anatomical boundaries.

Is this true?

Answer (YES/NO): NO